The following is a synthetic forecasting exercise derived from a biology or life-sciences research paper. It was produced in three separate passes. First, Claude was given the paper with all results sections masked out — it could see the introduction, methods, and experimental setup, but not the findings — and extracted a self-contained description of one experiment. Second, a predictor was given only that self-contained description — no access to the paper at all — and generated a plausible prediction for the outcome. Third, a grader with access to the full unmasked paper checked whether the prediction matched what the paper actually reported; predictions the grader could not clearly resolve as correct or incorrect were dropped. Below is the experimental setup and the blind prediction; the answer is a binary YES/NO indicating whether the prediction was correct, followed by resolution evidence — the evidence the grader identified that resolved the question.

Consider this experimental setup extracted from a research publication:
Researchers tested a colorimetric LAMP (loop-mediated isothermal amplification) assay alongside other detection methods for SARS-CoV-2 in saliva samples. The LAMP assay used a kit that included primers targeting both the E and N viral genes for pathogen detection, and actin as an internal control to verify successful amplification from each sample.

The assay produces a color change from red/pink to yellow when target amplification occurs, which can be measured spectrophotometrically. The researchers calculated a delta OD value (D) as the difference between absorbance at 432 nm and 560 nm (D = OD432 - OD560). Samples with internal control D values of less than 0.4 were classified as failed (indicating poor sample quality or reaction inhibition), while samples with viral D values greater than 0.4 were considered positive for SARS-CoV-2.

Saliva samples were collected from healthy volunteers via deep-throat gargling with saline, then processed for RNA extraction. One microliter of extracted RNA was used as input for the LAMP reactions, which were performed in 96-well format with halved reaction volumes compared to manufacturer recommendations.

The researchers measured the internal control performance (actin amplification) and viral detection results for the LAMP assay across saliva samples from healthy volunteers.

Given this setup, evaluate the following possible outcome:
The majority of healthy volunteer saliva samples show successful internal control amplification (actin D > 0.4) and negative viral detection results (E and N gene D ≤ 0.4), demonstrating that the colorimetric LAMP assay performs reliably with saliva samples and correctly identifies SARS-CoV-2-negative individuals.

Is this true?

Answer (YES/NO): YES